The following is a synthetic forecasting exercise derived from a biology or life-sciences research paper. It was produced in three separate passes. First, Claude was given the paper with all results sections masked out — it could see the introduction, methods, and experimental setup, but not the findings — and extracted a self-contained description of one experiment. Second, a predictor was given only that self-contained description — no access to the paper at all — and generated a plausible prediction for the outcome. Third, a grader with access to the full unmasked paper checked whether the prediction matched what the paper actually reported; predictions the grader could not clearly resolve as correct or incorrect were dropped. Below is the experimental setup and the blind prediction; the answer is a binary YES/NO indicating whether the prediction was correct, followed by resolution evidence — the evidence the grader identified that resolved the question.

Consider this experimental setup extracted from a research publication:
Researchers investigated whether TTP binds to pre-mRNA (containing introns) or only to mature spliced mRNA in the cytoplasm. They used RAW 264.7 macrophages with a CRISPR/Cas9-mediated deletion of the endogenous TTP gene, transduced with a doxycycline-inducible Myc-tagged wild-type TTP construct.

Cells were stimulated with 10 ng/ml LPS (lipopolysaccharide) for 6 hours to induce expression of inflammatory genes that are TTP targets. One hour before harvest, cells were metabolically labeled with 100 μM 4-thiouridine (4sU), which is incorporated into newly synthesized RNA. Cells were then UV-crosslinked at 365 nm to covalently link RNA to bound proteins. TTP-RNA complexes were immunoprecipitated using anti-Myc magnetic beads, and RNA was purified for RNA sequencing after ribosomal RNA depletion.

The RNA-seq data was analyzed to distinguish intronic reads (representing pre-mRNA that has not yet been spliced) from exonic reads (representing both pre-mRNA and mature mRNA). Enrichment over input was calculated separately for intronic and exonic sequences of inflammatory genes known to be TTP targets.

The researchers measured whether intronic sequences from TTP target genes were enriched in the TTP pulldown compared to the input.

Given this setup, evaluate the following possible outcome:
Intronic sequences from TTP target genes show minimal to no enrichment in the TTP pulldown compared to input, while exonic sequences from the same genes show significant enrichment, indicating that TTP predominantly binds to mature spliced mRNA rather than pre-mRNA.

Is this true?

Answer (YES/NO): NO